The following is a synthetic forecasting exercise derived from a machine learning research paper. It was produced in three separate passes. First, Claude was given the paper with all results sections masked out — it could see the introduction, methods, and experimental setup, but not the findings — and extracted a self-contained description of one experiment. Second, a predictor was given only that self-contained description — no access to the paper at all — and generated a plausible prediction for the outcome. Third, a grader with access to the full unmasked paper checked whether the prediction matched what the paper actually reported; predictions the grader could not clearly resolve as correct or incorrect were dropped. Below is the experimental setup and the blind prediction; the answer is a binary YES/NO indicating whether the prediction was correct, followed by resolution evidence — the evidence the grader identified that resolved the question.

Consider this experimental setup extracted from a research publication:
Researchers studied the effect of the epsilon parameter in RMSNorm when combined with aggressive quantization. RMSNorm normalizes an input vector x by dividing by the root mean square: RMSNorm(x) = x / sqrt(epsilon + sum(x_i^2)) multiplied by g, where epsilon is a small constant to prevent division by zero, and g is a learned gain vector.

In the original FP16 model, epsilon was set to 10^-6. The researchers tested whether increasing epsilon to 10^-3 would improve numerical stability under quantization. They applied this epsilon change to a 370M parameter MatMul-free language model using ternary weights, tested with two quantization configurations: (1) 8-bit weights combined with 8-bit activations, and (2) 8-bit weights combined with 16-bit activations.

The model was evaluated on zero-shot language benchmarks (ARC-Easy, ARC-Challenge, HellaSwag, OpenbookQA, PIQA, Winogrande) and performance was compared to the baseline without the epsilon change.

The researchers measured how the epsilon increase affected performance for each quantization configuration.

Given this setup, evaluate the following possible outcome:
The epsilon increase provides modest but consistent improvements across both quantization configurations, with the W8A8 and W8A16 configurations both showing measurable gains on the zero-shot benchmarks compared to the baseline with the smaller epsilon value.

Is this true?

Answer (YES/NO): NO